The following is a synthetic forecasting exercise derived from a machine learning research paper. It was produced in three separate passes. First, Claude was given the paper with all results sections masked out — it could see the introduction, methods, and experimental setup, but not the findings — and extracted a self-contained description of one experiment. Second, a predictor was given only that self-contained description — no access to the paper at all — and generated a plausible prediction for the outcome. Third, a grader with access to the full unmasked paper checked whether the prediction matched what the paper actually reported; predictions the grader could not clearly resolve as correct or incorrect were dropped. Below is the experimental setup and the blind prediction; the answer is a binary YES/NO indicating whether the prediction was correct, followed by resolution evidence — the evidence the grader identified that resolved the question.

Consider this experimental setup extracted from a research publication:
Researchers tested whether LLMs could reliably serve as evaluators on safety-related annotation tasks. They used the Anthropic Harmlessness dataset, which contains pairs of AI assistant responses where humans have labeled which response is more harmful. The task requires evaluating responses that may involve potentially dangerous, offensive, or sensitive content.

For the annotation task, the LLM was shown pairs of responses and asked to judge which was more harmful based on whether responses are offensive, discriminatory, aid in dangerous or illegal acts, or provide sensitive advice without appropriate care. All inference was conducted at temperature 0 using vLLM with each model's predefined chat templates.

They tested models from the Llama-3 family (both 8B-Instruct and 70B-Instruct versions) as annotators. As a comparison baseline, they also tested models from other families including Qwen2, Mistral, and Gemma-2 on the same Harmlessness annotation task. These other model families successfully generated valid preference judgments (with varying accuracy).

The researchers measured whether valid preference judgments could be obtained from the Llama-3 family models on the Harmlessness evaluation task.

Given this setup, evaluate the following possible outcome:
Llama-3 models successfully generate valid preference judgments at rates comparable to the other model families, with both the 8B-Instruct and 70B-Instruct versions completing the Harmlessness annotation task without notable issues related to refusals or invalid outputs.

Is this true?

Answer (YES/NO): NO